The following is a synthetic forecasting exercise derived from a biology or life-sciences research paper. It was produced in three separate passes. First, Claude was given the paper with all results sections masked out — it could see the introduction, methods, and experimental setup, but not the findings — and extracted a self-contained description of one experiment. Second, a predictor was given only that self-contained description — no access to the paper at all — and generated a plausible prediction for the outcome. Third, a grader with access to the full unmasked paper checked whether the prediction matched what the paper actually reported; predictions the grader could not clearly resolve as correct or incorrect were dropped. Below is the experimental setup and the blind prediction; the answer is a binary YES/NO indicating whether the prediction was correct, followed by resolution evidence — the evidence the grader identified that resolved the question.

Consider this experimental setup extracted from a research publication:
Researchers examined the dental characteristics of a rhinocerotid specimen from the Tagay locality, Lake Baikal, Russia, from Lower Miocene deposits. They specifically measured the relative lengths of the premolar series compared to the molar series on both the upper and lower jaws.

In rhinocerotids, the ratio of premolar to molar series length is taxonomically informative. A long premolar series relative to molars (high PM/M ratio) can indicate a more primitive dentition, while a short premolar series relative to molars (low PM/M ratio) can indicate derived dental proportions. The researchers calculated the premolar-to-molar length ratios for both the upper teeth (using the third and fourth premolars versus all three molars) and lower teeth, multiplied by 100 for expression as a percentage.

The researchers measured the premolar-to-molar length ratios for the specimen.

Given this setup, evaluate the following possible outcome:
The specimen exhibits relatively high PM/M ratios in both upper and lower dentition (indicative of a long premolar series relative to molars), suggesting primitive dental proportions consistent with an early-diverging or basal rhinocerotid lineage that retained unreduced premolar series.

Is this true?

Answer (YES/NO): NO